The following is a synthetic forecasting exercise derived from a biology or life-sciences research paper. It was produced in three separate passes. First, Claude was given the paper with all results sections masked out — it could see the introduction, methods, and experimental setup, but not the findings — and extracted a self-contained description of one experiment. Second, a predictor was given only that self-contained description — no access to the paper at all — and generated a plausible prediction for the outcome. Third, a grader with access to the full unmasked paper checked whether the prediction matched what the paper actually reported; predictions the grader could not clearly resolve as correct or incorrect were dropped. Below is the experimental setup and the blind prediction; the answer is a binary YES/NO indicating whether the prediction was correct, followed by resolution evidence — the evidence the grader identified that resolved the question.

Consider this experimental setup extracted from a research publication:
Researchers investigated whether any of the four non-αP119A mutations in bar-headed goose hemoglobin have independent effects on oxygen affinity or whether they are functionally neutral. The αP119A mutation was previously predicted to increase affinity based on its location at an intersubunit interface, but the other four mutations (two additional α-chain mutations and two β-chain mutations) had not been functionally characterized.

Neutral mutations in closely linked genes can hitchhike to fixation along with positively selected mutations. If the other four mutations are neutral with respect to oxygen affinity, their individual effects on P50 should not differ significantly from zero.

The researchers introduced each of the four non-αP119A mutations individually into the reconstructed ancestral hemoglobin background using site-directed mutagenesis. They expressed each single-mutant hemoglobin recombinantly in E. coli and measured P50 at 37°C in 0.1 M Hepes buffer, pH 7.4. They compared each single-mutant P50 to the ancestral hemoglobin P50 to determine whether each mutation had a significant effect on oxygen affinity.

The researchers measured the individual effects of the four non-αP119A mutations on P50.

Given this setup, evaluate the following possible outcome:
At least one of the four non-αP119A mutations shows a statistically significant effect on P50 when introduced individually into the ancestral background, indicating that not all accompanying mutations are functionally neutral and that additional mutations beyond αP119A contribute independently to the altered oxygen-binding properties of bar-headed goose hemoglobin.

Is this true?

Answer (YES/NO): YES